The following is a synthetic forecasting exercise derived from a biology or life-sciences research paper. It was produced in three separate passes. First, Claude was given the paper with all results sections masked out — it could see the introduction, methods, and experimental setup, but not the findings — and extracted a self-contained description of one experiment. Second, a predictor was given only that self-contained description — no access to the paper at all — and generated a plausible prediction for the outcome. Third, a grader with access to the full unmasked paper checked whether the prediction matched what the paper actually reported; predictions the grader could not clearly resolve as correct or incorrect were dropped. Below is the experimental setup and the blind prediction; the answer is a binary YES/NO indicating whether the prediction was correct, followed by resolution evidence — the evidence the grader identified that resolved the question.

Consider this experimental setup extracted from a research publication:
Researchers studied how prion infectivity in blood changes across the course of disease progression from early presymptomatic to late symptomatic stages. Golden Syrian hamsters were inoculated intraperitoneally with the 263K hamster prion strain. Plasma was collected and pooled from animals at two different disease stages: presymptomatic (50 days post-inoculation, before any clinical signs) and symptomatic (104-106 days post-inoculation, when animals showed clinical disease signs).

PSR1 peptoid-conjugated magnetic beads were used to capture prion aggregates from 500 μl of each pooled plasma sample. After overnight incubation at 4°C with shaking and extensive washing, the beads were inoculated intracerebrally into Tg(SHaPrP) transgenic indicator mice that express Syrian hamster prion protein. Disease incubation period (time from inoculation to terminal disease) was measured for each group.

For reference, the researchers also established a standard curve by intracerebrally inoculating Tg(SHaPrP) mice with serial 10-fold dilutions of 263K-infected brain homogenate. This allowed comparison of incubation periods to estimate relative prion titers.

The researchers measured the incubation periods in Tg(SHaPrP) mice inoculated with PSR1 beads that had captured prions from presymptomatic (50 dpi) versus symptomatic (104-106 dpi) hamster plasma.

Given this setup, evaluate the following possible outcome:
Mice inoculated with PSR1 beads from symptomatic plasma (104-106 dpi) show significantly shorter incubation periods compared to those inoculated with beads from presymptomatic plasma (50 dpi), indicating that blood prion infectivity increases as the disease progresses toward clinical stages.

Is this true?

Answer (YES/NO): NO